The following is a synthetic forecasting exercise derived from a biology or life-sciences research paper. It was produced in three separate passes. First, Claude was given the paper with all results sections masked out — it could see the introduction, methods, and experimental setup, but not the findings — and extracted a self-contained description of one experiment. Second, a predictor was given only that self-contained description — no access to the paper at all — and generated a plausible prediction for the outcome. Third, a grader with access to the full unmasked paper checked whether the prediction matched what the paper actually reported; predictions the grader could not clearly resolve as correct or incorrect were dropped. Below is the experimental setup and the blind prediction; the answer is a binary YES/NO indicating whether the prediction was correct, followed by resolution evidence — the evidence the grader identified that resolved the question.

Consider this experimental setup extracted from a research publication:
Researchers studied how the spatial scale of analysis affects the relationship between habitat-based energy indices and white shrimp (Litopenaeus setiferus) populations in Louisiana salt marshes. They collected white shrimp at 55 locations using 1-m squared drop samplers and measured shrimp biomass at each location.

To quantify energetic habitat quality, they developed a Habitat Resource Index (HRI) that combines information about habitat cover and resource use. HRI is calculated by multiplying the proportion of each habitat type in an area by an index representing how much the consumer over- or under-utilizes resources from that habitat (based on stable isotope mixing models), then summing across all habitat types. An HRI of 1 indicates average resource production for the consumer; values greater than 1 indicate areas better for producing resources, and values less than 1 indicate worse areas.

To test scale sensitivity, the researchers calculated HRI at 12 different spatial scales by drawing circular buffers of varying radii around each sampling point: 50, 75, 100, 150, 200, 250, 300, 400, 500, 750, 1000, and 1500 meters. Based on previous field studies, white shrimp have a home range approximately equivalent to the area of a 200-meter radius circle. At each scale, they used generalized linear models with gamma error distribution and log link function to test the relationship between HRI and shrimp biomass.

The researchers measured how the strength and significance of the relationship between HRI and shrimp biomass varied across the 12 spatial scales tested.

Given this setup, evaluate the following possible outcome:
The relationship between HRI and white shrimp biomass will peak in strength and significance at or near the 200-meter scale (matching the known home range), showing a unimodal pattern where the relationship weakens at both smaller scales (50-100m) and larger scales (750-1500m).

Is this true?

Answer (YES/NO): NO